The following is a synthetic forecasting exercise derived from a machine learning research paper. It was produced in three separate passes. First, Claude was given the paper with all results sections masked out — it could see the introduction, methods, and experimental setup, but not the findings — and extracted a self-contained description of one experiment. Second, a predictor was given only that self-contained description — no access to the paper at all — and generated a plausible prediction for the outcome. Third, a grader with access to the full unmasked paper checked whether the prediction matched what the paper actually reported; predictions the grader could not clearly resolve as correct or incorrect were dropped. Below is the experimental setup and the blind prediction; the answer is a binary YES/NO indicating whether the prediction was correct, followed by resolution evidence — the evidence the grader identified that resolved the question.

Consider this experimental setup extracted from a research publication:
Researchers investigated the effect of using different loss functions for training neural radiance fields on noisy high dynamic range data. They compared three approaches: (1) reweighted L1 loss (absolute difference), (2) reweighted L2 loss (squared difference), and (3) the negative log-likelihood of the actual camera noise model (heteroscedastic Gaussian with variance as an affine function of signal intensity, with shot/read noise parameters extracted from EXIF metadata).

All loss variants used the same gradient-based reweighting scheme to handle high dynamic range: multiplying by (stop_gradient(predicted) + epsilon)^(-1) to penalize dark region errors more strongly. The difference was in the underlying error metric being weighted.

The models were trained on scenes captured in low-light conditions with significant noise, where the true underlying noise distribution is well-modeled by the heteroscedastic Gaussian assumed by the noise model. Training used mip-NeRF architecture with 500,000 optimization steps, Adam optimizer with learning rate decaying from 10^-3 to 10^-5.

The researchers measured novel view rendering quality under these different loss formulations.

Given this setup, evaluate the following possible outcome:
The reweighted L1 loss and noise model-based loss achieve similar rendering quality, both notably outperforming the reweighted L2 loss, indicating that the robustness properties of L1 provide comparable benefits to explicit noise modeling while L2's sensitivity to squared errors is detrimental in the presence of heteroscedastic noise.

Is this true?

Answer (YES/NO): NO